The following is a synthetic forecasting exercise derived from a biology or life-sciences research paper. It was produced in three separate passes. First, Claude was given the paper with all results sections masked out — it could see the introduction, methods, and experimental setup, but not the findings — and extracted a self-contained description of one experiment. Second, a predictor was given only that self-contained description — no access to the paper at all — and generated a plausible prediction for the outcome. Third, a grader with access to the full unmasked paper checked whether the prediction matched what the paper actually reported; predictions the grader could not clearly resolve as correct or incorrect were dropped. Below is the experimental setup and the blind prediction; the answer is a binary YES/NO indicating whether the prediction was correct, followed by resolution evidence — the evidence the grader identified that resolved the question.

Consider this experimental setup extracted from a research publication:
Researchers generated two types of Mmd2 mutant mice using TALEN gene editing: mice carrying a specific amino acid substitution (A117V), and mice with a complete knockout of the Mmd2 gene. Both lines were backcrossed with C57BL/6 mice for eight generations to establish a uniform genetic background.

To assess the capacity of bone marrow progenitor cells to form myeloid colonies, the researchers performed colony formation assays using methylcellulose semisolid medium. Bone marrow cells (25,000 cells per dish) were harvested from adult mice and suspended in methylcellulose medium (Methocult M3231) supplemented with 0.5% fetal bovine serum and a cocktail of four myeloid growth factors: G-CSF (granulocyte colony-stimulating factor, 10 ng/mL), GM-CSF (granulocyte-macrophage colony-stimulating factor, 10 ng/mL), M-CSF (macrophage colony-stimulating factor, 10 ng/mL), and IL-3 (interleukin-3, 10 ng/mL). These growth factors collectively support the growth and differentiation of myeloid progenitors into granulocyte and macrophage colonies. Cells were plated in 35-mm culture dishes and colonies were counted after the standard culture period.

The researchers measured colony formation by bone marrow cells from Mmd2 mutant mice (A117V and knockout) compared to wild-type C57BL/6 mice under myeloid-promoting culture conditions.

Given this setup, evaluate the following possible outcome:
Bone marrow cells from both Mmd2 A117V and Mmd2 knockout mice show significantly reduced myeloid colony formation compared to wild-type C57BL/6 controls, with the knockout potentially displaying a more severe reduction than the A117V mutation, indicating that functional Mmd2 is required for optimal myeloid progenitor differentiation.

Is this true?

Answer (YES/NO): NO